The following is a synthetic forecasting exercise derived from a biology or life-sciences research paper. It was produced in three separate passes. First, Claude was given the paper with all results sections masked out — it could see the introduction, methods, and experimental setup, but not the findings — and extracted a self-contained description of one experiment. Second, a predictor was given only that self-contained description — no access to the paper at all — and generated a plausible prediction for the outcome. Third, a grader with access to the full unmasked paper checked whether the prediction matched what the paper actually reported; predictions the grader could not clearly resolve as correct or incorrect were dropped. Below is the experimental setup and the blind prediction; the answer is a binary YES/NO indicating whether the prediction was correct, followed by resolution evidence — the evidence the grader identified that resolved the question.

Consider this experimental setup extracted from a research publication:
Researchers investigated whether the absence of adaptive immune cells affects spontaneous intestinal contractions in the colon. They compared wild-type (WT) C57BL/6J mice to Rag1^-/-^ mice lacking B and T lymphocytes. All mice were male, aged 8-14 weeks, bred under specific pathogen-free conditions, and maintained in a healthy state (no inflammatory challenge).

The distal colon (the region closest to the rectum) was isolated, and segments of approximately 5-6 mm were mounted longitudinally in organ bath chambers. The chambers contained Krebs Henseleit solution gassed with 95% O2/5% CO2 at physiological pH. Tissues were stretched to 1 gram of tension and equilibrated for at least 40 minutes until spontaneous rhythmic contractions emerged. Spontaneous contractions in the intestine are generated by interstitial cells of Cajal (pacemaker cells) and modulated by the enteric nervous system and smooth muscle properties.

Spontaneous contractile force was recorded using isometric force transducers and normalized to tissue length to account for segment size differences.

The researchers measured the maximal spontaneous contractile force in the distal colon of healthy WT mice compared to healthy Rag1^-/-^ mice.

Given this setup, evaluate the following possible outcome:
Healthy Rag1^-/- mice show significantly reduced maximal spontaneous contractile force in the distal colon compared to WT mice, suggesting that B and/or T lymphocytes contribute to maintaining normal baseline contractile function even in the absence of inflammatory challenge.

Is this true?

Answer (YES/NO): NO